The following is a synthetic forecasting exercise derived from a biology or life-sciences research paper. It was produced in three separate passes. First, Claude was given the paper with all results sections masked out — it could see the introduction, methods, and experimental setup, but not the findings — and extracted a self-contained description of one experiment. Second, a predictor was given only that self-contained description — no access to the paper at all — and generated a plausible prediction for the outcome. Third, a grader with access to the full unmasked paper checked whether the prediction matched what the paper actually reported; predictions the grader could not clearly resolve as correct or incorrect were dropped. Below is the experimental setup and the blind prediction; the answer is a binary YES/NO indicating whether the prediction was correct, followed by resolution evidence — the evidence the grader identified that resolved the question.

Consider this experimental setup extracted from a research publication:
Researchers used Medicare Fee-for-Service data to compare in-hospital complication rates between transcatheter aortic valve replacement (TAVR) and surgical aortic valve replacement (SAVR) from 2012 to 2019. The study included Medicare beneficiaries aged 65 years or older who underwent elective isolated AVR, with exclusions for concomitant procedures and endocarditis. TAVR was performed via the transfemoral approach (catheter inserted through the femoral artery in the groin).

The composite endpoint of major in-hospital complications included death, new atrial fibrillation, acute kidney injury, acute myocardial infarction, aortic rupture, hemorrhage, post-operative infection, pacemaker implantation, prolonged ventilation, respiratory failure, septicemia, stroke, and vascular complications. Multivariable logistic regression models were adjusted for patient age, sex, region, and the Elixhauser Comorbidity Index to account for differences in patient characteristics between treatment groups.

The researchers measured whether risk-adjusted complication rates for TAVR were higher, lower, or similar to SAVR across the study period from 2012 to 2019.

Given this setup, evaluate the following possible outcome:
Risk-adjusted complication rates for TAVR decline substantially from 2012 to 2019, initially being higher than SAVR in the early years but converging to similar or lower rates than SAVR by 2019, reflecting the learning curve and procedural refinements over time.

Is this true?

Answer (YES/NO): NO